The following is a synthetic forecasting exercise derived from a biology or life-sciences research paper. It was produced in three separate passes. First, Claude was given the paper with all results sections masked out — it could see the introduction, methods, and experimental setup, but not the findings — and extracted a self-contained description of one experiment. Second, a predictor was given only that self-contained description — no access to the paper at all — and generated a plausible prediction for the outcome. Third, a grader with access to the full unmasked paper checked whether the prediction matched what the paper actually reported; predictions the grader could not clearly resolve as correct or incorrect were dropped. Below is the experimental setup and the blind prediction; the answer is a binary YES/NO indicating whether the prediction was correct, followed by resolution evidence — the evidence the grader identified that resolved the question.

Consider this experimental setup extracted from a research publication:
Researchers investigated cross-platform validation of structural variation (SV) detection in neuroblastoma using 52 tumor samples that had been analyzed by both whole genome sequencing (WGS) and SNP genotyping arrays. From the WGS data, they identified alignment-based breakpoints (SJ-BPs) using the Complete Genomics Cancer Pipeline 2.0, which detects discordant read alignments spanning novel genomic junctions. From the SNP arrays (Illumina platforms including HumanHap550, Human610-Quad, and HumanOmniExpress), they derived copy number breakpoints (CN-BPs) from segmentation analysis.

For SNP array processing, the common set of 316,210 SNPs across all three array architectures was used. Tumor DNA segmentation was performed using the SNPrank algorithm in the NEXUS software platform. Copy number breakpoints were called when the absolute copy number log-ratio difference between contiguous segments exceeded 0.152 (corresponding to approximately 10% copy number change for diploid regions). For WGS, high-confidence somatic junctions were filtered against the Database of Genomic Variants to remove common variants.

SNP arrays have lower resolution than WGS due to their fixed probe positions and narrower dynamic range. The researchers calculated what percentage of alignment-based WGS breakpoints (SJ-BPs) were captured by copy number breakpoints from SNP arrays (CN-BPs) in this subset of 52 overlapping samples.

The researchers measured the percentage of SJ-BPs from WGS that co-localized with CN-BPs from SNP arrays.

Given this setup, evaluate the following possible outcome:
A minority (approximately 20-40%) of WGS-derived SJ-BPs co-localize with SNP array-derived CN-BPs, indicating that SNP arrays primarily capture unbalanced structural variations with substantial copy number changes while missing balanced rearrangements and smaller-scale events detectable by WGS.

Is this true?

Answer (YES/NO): NO